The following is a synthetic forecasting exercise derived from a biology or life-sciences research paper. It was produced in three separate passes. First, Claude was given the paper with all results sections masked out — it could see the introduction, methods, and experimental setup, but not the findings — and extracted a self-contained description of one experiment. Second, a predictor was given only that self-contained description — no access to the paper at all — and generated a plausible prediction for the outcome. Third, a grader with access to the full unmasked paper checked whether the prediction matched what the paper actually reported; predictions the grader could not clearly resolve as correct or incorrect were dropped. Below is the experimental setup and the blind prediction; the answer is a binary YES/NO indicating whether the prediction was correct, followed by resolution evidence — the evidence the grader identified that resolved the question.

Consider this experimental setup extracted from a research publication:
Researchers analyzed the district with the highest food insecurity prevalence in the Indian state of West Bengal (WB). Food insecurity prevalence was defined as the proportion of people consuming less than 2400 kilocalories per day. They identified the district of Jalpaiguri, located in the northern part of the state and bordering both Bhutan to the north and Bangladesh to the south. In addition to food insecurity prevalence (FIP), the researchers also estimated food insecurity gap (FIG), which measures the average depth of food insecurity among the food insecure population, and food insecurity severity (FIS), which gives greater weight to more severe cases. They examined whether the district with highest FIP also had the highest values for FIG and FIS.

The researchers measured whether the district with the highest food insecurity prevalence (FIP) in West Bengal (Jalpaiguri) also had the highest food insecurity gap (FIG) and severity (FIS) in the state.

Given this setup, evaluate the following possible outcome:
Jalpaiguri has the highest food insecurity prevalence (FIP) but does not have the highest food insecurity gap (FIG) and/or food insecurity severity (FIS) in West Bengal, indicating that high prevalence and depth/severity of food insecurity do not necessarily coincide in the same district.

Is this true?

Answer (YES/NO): YES